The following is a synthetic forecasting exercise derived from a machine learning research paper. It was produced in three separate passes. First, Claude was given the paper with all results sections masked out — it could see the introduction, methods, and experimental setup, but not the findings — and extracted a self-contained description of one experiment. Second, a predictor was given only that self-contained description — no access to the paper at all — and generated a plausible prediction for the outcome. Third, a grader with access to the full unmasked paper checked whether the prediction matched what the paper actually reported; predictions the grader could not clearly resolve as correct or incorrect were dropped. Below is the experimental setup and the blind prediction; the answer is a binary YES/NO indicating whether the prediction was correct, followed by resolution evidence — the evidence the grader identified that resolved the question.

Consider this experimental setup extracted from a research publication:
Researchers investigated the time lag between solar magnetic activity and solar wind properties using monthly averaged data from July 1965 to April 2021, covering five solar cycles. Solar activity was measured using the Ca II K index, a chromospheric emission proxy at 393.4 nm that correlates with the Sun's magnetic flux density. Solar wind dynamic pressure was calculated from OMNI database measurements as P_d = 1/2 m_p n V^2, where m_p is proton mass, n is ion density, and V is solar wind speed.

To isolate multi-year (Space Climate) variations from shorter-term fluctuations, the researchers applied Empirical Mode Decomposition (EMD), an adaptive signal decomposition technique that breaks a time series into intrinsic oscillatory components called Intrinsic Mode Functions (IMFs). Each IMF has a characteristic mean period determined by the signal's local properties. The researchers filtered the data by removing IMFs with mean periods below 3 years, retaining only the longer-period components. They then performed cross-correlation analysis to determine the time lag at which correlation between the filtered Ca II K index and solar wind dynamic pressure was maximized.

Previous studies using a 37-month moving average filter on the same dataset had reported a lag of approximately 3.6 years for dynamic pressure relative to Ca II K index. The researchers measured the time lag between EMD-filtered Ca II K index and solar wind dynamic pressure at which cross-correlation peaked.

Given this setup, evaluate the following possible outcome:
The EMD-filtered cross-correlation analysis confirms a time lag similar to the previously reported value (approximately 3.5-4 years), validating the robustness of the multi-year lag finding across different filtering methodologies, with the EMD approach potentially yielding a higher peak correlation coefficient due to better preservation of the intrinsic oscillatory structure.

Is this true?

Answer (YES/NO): NO